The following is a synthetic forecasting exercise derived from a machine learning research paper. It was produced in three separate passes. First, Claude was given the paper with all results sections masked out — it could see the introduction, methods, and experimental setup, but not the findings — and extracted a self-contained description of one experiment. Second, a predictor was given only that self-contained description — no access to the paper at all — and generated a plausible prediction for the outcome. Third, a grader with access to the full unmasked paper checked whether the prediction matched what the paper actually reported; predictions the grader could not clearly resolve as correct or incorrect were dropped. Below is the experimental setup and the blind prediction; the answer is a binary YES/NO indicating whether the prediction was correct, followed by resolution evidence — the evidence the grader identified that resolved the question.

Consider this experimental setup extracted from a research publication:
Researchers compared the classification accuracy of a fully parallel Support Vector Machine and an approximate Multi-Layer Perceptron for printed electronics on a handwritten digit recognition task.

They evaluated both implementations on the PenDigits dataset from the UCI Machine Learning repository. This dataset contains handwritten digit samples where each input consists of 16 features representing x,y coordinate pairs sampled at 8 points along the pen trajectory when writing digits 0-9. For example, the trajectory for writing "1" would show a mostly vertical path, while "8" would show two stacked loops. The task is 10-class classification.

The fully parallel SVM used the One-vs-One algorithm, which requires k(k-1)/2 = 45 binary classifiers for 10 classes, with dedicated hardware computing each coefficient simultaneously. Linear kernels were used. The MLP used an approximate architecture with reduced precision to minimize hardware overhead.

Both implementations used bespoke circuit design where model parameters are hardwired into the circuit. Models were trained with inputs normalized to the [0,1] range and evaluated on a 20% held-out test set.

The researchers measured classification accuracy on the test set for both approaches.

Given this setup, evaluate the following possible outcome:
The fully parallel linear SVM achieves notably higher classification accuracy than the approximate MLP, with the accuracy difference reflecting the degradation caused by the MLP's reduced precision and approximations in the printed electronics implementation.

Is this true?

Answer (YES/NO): YES